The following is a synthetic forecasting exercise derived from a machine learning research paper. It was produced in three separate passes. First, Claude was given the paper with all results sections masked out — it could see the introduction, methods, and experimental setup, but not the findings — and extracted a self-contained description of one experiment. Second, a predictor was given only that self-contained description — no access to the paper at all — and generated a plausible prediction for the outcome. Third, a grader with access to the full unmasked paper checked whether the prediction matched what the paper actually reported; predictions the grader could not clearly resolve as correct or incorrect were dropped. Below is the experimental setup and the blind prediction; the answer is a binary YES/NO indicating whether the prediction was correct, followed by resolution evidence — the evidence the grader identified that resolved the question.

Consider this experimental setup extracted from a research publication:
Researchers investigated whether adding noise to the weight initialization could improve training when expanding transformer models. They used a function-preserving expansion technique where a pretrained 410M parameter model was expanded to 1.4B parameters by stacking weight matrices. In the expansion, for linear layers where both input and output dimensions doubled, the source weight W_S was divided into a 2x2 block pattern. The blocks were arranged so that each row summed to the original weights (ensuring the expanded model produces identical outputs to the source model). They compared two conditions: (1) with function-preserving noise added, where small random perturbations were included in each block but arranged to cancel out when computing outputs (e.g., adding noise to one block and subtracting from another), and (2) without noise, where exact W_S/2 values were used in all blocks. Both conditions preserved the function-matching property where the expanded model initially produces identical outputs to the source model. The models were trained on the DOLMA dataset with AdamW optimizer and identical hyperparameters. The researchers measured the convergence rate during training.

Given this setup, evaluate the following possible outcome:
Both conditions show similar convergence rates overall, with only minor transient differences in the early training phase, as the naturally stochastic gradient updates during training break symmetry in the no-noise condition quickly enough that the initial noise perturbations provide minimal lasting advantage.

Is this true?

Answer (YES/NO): YES